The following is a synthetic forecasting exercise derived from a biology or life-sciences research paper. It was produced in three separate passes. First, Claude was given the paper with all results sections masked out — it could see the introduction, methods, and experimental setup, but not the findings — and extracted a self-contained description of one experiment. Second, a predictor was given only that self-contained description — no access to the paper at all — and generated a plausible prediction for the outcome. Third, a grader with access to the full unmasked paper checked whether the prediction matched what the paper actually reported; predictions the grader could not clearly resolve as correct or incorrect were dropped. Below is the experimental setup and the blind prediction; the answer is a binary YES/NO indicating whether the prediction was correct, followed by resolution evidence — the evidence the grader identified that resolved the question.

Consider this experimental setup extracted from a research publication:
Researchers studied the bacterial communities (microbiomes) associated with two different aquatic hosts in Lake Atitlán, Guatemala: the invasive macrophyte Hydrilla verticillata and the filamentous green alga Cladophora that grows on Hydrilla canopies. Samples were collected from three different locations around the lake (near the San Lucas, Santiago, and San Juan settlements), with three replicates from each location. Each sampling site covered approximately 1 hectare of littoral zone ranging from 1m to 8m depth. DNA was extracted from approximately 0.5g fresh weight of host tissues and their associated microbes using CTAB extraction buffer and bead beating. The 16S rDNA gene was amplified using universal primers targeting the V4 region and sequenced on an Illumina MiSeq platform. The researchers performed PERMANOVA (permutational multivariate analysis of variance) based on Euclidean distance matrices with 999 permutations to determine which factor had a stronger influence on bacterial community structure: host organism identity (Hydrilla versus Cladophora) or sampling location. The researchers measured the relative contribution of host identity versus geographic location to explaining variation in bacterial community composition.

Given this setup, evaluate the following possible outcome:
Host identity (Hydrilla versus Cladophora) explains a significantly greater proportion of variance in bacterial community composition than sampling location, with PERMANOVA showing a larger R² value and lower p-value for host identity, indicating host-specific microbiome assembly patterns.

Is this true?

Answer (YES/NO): YES